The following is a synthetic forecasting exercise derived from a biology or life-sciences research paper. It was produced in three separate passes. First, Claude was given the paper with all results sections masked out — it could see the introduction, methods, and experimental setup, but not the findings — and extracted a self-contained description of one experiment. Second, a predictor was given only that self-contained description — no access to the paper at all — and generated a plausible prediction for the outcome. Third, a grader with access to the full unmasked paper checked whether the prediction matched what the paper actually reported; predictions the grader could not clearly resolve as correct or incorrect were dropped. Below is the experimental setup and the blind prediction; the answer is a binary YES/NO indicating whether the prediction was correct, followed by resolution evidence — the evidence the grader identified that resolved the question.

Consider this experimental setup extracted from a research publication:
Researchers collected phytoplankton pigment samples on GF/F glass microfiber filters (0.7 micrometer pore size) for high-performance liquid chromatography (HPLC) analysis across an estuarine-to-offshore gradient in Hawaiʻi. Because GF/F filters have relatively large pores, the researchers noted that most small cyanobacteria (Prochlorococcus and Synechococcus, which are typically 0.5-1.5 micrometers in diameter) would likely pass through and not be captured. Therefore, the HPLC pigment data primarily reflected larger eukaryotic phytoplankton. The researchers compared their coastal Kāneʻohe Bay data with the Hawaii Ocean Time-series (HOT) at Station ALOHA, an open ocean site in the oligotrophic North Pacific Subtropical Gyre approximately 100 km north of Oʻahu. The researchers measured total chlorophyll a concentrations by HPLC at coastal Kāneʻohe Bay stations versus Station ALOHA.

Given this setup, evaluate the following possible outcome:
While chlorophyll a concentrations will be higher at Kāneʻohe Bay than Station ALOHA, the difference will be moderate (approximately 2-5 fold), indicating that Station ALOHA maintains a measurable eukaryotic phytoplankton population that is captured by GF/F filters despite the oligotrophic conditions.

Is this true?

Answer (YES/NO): NO